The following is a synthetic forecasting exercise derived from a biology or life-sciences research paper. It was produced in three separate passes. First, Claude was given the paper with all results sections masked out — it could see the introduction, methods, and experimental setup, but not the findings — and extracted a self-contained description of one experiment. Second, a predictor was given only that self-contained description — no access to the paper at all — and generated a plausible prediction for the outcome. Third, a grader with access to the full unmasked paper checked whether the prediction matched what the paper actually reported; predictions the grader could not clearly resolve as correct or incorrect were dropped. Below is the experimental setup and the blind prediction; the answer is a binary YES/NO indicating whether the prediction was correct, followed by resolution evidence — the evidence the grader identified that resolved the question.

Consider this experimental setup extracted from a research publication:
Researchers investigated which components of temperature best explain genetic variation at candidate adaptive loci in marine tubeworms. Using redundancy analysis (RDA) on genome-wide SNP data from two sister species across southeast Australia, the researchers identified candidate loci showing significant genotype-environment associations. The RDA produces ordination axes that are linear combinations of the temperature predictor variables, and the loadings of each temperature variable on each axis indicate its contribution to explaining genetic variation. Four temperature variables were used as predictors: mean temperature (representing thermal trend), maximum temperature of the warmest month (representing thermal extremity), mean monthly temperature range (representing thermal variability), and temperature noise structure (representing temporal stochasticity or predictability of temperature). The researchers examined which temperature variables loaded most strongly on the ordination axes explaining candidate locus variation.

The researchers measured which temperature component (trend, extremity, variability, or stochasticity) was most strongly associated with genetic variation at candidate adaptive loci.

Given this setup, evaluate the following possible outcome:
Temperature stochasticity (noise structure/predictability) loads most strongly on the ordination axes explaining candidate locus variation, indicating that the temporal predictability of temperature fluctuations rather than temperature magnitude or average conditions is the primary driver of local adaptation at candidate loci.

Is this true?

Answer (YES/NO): NO